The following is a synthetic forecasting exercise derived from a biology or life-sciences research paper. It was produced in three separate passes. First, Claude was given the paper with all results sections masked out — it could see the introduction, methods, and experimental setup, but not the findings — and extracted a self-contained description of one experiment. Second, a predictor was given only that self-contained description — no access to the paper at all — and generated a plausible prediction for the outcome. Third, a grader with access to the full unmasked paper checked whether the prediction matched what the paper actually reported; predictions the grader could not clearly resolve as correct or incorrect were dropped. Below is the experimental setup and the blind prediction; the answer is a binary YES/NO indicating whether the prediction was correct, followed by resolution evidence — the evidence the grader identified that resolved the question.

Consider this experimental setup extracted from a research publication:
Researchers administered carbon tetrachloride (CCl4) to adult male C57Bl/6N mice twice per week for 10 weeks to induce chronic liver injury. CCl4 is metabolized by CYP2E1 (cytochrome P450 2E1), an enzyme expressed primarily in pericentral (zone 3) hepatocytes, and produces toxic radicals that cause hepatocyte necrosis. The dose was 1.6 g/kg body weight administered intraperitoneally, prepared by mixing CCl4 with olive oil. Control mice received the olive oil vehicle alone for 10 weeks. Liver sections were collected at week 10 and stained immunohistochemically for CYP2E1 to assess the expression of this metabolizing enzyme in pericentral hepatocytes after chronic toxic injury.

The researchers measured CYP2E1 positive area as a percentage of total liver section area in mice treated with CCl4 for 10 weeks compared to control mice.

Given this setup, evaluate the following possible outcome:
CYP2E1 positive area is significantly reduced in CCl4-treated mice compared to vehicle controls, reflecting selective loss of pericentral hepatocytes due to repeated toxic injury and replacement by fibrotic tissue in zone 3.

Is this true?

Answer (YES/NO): NO